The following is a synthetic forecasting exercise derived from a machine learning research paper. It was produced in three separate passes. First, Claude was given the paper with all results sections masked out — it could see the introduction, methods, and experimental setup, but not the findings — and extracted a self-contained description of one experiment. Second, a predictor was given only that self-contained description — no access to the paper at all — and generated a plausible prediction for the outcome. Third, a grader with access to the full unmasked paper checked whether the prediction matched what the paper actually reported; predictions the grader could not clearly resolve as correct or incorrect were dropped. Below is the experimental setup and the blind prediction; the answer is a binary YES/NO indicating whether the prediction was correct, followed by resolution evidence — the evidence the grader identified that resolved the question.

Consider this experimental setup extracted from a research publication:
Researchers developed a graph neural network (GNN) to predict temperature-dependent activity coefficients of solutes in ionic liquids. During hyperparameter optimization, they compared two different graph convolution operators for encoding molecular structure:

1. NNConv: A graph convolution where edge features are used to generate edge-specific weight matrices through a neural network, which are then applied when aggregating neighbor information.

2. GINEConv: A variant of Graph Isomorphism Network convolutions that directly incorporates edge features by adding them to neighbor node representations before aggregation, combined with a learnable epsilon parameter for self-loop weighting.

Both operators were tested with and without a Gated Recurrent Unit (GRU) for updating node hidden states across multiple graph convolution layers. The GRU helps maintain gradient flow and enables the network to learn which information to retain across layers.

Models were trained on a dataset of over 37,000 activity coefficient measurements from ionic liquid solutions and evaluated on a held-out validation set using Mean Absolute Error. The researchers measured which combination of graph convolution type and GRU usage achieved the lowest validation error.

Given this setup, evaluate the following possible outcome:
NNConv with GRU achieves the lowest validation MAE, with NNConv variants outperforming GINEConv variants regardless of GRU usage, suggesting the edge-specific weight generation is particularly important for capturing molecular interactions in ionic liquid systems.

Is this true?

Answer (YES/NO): NO